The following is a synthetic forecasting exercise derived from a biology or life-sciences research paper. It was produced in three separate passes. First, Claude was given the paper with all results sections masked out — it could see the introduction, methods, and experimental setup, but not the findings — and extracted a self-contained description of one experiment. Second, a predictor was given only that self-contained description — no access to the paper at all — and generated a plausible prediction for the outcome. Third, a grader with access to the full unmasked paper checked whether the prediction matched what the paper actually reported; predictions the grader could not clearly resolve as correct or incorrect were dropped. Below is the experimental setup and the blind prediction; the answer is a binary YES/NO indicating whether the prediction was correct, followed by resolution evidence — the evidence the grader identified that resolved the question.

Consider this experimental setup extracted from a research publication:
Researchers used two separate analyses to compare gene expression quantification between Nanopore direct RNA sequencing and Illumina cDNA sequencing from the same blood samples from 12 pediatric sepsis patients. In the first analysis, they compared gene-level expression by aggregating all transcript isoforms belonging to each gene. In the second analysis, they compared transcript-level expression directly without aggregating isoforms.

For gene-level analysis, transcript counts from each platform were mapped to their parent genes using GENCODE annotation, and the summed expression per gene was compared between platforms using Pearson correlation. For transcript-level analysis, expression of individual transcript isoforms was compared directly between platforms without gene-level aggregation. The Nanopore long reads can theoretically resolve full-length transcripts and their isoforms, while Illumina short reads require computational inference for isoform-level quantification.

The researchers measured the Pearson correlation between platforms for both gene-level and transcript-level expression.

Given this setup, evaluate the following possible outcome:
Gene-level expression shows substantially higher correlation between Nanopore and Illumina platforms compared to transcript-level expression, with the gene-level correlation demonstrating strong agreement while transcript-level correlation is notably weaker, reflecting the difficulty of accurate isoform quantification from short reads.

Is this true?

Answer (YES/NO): YES